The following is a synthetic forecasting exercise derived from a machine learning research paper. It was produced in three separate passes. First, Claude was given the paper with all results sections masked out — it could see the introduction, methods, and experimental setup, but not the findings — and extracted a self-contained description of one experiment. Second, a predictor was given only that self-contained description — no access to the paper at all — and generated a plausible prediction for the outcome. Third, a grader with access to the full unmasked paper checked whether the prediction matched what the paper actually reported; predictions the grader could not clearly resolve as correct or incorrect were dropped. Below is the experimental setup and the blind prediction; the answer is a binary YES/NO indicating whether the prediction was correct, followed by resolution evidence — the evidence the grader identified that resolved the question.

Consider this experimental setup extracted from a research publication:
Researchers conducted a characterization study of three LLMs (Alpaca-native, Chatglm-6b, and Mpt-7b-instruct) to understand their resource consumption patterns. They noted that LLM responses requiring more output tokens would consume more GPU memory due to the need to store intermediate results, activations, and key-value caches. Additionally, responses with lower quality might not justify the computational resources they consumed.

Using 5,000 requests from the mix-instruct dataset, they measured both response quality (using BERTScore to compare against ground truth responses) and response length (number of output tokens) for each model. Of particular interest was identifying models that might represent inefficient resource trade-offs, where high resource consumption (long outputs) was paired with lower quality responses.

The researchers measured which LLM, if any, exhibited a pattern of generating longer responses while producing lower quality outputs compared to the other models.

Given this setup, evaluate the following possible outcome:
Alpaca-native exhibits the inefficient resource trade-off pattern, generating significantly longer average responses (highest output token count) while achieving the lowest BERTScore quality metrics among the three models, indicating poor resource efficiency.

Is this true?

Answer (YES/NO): NO